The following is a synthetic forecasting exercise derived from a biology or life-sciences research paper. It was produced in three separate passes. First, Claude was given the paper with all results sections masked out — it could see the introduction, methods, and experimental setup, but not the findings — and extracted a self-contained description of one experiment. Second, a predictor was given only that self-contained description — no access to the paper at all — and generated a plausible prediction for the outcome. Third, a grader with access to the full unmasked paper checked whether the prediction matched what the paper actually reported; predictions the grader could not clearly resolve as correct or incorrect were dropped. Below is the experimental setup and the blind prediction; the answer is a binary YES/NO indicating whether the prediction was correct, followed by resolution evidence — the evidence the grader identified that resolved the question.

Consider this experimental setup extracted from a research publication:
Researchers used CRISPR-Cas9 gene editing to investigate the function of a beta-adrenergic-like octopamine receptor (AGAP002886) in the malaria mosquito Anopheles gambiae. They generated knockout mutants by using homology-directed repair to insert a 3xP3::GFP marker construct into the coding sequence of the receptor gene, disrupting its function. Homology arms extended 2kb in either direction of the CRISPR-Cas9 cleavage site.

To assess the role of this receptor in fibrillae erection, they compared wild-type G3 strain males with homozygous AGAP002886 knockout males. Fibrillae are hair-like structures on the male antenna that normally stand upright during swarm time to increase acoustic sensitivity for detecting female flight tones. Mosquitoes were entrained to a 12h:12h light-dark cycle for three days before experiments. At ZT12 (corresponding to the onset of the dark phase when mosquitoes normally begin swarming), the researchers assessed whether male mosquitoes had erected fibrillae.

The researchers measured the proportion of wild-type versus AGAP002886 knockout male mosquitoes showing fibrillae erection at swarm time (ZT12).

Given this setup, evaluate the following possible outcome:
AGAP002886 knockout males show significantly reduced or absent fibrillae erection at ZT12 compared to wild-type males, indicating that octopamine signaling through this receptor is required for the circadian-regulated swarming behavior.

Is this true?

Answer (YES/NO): YES